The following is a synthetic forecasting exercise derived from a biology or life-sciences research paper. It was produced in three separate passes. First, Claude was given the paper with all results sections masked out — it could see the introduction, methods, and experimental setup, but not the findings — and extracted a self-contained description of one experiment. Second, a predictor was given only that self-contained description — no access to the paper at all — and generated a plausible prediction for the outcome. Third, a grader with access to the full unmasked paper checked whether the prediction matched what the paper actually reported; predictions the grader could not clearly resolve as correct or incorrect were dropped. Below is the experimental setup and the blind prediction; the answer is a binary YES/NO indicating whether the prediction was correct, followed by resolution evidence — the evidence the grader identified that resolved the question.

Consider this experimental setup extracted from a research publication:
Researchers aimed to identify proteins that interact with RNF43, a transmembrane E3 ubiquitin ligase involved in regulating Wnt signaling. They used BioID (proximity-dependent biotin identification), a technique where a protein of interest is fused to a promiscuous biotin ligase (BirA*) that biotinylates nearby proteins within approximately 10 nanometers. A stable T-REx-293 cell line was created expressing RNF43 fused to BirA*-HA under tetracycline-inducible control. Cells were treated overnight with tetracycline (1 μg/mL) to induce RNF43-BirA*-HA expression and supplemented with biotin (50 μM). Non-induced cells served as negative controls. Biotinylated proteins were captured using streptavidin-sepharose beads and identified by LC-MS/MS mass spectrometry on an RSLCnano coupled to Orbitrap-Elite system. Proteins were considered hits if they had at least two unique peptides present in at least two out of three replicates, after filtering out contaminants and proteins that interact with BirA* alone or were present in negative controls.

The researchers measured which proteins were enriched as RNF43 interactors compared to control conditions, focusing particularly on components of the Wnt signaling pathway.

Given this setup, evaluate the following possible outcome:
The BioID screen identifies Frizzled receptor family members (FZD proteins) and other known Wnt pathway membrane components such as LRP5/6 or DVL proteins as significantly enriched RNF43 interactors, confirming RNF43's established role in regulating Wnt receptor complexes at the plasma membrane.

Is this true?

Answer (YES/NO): NO